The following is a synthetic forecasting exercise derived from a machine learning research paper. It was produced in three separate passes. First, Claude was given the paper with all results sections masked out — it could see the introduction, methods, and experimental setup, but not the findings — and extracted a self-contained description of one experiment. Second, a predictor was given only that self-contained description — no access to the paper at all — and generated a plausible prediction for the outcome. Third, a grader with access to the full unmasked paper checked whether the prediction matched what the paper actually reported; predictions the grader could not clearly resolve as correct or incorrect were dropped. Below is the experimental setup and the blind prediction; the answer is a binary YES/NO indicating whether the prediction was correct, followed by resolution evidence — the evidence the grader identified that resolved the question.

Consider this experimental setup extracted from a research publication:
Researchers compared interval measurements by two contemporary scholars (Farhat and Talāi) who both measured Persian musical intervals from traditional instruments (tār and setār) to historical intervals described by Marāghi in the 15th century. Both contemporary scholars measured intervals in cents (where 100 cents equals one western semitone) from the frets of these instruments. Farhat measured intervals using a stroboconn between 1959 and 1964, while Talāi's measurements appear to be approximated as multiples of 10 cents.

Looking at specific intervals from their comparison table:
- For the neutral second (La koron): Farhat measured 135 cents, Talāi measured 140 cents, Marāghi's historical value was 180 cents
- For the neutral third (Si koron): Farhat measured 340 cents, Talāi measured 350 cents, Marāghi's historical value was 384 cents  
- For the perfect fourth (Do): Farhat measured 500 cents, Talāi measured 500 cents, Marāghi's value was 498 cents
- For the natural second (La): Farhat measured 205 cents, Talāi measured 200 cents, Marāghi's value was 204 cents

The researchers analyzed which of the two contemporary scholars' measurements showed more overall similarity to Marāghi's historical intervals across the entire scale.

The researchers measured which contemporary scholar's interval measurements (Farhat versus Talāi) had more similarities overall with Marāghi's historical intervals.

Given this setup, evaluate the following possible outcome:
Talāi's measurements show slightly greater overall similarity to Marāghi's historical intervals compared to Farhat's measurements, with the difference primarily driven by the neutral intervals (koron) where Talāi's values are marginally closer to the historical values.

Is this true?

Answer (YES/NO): NO